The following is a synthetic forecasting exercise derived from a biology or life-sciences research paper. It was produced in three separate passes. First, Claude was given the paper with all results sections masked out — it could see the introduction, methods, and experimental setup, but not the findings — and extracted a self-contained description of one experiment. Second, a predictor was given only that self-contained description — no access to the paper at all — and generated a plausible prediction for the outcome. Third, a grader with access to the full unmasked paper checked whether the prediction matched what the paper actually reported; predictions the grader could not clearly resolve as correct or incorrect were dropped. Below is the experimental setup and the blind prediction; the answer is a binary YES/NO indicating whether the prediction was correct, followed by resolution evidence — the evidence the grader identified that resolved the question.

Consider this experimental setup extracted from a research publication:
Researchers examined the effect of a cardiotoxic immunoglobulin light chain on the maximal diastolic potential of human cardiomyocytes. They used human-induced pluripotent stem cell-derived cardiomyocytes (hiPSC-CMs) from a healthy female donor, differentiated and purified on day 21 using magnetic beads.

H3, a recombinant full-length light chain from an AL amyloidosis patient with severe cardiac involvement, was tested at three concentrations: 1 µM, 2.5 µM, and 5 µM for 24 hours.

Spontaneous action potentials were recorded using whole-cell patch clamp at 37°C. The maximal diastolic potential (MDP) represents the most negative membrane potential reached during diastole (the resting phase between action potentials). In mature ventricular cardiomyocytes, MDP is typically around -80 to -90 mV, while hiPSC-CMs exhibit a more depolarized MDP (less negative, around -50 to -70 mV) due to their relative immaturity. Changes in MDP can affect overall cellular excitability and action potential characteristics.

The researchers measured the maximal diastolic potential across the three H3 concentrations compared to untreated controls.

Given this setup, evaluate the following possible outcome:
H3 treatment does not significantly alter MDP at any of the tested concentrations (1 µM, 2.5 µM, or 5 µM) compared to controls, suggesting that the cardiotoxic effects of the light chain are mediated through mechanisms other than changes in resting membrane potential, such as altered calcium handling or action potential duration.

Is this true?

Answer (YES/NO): YES